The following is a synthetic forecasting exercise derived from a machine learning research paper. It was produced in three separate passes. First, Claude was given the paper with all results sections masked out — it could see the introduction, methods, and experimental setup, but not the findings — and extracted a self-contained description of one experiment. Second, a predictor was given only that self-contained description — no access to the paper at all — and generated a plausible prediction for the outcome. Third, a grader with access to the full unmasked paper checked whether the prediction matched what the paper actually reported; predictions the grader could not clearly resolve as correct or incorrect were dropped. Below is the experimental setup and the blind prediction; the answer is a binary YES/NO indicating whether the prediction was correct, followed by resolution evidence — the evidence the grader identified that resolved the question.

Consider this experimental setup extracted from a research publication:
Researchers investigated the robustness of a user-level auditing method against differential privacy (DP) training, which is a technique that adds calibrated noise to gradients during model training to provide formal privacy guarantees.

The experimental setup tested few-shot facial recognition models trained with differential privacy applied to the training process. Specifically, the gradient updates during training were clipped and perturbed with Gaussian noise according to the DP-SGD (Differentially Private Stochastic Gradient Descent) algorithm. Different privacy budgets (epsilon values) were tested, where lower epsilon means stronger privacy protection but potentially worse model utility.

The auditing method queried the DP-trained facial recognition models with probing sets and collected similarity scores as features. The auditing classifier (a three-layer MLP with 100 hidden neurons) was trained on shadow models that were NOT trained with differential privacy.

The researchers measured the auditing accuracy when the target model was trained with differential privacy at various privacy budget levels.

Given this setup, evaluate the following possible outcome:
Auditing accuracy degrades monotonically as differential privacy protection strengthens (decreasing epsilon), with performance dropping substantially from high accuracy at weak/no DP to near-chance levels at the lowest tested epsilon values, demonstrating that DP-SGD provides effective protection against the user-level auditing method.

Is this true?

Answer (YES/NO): NO